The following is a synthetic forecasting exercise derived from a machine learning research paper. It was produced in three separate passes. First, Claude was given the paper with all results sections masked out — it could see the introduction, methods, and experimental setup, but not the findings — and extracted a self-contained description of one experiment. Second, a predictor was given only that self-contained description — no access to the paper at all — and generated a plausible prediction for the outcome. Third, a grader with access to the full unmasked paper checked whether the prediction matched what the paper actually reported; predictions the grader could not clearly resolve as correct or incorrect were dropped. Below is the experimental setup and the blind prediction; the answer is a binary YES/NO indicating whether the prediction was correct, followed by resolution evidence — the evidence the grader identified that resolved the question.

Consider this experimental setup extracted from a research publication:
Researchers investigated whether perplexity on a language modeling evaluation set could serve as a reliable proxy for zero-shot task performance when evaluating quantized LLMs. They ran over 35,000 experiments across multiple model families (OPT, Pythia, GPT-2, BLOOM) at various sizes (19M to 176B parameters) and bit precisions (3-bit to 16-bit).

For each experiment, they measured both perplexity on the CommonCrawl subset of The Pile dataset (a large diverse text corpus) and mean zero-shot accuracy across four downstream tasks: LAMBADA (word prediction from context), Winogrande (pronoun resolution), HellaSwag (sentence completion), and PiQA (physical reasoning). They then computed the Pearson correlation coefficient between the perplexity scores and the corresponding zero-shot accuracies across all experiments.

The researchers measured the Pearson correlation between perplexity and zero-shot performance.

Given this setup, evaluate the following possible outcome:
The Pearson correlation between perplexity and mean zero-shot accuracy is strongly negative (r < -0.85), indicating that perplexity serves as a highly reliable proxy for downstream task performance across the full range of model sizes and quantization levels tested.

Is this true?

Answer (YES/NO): YES